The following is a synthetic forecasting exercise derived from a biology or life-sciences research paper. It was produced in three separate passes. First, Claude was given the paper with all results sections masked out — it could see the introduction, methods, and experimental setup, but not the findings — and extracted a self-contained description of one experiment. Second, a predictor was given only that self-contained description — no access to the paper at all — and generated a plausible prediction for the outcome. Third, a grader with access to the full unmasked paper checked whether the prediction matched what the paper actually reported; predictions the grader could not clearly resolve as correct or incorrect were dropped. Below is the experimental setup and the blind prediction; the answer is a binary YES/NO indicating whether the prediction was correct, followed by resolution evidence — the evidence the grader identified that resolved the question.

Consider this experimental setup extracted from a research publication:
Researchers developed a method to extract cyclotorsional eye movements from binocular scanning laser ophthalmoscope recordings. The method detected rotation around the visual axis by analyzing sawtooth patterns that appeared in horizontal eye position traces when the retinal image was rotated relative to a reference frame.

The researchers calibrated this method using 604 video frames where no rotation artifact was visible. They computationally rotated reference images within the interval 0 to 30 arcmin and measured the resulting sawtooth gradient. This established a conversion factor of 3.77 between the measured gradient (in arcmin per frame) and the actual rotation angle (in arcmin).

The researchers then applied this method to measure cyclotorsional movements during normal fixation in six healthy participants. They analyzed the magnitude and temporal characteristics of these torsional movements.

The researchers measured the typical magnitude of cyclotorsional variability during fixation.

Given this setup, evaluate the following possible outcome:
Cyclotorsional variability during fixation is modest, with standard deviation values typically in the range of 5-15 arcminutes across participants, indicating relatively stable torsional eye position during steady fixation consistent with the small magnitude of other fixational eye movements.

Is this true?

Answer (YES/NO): YES